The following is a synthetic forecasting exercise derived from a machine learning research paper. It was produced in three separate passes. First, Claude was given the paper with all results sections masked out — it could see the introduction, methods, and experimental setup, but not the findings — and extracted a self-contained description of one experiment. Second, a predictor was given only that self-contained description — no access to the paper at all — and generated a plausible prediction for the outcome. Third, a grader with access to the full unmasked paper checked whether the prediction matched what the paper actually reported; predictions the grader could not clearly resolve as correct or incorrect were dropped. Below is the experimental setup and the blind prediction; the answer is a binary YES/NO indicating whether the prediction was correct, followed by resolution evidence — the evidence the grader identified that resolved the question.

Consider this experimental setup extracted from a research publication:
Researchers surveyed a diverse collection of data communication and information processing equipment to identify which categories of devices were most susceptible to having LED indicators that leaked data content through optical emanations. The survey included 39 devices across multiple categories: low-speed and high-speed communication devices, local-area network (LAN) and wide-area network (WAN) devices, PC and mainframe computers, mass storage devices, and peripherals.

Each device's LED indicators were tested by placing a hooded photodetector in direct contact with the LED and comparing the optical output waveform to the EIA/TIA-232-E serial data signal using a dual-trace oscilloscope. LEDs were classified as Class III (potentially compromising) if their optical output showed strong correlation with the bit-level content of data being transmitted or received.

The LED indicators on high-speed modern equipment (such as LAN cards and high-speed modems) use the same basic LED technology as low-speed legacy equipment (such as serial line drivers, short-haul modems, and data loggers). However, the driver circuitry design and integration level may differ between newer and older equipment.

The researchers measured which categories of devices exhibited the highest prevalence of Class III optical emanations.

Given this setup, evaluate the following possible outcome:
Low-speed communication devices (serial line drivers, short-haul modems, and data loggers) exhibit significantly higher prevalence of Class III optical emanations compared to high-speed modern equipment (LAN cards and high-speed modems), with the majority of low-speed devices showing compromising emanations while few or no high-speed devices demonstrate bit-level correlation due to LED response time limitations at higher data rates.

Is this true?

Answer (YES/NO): NO